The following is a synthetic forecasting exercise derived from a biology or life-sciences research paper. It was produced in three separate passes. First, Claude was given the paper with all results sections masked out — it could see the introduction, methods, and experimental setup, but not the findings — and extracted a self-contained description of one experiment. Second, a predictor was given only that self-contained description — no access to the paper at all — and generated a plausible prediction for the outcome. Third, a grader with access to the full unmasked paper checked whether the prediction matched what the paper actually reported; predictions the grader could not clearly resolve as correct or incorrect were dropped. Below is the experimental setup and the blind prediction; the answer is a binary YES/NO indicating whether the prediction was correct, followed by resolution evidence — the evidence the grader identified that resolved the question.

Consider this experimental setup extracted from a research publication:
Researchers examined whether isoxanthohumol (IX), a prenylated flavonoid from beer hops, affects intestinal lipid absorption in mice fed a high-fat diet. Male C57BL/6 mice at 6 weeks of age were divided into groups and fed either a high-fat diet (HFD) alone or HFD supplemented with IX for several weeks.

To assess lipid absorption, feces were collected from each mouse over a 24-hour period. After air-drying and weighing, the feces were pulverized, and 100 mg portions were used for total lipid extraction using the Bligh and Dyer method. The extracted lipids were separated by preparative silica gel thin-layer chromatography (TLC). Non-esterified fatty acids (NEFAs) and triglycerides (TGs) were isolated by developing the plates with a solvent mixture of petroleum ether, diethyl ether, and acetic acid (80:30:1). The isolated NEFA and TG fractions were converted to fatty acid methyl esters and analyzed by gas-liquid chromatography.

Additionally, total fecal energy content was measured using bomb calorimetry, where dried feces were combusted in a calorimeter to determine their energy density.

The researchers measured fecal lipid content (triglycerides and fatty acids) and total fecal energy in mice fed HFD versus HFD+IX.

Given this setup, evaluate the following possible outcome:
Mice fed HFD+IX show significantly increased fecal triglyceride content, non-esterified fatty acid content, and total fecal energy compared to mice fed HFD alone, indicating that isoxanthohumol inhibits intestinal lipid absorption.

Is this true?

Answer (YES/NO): YES